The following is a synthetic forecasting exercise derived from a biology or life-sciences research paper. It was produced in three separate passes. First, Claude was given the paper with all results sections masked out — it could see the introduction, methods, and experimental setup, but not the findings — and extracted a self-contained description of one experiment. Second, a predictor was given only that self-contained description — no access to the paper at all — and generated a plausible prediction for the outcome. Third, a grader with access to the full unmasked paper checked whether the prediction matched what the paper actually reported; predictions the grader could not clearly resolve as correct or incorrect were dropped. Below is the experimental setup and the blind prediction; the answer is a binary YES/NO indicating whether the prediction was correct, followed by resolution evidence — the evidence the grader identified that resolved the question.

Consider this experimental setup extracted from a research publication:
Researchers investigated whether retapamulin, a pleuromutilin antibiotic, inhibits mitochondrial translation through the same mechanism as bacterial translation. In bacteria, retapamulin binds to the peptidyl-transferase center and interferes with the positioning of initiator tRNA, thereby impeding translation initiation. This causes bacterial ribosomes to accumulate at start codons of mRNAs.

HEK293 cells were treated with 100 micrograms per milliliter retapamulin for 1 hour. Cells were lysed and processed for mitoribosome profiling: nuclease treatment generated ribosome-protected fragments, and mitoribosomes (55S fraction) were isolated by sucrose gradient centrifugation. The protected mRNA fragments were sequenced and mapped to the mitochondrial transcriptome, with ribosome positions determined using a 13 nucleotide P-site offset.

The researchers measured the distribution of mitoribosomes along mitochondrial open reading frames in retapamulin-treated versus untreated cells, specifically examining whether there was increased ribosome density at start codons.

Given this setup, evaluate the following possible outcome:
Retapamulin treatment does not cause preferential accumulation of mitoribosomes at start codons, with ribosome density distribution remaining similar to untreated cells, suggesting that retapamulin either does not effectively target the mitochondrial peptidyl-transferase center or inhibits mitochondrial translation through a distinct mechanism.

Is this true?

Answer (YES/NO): NO